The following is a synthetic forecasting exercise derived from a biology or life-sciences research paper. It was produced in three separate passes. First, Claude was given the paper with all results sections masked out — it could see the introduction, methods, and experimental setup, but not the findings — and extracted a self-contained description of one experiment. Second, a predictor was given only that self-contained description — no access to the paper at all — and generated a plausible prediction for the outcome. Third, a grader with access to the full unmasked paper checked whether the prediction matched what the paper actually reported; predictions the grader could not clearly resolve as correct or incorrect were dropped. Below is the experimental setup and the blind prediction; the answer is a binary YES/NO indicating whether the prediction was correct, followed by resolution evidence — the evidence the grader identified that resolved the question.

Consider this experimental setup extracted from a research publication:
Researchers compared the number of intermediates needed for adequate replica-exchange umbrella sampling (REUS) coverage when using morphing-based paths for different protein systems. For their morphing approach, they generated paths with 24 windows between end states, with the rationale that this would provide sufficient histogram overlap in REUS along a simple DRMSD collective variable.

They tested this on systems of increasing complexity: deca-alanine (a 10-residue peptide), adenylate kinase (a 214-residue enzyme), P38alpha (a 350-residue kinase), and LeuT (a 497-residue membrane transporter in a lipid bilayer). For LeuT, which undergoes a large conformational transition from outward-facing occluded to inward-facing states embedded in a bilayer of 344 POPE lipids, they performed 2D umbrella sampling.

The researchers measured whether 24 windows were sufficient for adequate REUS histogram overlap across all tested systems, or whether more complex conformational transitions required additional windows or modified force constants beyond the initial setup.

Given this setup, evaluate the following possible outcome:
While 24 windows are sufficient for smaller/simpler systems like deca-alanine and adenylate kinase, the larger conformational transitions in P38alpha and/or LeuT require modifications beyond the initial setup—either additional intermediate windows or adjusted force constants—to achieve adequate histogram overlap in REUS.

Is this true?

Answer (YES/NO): YES